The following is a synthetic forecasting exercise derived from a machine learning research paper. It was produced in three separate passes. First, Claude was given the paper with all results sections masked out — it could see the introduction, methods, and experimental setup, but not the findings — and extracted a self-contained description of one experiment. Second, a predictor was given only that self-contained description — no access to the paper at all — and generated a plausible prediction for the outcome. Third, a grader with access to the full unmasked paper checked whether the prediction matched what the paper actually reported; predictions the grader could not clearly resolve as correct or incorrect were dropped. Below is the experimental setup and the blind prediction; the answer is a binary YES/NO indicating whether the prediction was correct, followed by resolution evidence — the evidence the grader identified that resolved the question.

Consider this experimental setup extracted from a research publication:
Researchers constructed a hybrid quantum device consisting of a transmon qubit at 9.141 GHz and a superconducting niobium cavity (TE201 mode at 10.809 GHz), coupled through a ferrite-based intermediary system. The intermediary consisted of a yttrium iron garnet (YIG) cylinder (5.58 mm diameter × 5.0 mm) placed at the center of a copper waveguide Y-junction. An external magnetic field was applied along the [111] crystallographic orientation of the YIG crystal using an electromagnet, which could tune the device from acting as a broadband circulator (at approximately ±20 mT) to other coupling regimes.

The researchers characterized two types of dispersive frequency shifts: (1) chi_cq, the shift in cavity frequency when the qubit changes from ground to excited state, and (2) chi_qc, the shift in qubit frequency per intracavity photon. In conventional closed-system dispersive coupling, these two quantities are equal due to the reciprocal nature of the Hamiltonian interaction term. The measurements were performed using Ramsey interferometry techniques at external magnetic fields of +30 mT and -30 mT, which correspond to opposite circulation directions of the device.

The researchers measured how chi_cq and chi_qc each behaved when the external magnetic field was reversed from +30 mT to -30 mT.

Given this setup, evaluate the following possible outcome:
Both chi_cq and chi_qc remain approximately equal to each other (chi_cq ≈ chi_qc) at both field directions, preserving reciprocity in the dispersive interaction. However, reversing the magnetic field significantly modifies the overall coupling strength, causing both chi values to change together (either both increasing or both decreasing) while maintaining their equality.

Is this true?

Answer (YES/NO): NO